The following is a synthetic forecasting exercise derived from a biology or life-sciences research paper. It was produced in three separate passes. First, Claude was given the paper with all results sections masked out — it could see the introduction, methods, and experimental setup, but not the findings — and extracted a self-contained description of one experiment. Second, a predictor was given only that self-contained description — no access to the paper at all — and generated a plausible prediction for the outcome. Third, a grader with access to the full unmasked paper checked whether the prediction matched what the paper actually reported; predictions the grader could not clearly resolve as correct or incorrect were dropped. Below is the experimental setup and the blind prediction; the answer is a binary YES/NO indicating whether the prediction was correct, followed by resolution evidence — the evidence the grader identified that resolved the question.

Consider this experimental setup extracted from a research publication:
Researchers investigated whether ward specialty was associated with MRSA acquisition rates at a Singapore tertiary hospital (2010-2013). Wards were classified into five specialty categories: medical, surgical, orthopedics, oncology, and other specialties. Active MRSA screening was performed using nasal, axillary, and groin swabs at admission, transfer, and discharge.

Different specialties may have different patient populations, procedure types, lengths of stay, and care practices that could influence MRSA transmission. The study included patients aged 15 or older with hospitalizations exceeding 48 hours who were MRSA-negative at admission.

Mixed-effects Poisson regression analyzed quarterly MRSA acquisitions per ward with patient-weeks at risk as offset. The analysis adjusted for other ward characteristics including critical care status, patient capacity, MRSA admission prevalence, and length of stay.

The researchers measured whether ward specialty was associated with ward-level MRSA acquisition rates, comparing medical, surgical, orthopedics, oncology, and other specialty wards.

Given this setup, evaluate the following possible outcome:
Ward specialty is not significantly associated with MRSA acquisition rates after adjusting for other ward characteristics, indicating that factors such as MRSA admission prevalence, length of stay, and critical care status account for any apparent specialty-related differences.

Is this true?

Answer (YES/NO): NO